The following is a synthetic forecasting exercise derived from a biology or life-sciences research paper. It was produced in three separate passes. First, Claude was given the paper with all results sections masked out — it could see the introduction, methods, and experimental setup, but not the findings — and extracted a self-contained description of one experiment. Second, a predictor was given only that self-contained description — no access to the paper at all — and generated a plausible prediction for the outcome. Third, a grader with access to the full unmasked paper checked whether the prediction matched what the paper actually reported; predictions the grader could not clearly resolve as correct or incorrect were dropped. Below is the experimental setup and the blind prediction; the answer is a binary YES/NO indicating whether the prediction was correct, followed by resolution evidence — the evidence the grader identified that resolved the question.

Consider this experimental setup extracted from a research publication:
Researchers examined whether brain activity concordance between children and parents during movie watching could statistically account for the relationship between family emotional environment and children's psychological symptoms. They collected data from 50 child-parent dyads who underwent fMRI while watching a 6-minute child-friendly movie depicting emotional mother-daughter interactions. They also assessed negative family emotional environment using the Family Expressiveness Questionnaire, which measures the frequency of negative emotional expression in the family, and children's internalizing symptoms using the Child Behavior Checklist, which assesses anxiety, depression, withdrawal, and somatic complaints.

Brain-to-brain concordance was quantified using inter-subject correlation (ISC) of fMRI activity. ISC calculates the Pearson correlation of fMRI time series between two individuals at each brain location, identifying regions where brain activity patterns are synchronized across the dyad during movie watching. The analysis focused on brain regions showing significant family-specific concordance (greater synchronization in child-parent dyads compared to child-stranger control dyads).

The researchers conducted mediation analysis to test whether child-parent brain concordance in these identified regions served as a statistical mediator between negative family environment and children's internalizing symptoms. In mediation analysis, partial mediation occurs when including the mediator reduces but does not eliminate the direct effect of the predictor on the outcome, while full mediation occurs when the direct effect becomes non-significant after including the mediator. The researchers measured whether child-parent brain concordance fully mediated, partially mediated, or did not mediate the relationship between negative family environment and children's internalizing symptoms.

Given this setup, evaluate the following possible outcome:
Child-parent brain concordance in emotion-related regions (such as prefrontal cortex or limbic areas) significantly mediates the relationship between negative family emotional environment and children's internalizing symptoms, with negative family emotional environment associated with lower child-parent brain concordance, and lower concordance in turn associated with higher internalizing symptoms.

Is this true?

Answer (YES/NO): YES